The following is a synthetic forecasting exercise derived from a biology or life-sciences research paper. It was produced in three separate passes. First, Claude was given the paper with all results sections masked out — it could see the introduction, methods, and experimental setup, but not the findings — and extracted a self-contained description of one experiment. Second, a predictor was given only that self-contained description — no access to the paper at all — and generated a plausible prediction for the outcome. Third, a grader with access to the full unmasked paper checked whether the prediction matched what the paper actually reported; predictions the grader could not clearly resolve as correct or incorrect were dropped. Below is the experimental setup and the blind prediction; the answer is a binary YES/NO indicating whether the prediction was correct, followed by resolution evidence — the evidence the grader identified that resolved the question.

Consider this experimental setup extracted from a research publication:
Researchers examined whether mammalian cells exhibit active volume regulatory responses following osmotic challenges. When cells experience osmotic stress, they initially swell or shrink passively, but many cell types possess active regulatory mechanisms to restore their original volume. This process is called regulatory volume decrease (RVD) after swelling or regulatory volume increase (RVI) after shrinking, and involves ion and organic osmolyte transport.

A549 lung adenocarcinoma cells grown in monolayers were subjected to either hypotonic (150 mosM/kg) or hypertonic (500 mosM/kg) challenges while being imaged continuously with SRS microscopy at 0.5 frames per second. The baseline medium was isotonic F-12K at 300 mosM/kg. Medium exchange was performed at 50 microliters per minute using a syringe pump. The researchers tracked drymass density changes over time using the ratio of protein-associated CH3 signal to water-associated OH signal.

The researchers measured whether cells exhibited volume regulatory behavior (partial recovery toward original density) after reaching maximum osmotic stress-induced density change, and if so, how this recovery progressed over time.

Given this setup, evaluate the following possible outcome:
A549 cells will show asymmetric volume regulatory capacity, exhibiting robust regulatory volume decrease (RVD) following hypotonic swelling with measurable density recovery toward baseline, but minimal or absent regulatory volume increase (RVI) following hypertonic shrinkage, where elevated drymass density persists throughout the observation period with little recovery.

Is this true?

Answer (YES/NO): NO